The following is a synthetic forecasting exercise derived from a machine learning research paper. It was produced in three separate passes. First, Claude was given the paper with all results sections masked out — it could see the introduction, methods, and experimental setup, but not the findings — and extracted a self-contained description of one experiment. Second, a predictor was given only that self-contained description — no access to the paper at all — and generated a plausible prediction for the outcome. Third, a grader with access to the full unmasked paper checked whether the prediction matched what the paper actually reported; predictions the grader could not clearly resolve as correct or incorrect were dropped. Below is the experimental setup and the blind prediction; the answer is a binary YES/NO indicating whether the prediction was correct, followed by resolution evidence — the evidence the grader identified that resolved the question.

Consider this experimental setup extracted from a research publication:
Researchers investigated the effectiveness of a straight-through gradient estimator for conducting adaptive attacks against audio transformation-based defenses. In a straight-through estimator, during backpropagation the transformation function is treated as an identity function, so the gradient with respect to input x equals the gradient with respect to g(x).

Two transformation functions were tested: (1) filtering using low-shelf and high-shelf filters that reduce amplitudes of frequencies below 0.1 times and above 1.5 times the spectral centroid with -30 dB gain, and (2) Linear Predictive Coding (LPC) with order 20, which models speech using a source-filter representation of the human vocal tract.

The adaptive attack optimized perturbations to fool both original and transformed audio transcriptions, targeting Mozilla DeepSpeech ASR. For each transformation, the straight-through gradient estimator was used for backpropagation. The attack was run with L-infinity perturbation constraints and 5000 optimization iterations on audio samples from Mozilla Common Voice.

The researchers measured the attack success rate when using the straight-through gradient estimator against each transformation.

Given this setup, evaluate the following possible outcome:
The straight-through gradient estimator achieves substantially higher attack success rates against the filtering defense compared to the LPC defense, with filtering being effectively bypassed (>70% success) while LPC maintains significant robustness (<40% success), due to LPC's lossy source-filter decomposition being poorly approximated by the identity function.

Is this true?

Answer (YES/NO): YES